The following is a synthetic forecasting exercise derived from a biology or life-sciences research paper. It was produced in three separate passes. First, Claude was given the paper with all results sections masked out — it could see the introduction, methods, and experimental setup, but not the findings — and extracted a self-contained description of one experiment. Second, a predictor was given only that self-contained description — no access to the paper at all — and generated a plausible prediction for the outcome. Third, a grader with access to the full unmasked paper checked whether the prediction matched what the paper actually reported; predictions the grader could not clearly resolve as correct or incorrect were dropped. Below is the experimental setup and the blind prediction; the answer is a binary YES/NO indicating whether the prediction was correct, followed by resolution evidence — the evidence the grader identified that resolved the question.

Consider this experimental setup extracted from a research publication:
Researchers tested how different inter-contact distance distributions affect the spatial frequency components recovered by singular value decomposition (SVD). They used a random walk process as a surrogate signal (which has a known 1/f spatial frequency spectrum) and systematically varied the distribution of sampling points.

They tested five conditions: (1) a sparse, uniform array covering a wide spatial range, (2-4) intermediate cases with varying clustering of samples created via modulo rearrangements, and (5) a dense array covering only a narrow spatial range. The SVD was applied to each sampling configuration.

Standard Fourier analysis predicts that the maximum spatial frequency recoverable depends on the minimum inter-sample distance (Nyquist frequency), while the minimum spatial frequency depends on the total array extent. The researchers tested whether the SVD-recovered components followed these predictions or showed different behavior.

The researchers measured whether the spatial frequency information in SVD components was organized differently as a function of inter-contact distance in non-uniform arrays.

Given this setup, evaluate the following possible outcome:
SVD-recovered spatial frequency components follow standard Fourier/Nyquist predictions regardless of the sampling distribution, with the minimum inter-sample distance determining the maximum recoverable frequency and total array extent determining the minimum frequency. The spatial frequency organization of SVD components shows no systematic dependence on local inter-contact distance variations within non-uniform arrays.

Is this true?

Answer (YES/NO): NO